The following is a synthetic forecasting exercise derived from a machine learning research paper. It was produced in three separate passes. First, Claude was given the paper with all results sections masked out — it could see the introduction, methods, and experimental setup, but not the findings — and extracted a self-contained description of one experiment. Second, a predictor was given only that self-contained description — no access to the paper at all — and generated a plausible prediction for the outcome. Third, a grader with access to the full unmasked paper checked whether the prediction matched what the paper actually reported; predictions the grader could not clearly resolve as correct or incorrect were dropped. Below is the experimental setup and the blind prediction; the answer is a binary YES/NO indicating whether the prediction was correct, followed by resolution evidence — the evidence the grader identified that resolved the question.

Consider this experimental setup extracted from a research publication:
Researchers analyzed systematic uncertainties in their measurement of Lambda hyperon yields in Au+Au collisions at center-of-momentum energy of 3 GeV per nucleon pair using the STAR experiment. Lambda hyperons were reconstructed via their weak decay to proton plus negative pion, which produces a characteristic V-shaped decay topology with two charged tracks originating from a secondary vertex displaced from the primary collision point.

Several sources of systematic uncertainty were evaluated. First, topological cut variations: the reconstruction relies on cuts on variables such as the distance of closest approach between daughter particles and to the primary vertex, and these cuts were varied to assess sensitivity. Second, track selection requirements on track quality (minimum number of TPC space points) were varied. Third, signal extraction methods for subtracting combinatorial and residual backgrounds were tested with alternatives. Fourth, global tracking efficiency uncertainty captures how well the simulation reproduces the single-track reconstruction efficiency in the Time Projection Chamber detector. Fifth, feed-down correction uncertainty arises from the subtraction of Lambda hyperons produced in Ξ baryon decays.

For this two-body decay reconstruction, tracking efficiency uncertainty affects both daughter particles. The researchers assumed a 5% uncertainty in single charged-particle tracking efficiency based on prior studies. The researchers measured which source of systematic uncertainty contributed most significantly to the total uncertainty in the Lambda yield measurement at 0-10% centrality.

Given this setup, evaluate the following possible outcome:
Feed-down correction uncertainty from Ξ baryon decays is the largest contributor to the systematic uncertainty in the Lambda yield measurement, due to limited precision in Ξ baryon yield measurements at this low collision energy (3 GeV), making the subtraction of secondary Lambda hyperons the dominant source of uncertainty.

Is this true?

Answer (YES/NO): NO